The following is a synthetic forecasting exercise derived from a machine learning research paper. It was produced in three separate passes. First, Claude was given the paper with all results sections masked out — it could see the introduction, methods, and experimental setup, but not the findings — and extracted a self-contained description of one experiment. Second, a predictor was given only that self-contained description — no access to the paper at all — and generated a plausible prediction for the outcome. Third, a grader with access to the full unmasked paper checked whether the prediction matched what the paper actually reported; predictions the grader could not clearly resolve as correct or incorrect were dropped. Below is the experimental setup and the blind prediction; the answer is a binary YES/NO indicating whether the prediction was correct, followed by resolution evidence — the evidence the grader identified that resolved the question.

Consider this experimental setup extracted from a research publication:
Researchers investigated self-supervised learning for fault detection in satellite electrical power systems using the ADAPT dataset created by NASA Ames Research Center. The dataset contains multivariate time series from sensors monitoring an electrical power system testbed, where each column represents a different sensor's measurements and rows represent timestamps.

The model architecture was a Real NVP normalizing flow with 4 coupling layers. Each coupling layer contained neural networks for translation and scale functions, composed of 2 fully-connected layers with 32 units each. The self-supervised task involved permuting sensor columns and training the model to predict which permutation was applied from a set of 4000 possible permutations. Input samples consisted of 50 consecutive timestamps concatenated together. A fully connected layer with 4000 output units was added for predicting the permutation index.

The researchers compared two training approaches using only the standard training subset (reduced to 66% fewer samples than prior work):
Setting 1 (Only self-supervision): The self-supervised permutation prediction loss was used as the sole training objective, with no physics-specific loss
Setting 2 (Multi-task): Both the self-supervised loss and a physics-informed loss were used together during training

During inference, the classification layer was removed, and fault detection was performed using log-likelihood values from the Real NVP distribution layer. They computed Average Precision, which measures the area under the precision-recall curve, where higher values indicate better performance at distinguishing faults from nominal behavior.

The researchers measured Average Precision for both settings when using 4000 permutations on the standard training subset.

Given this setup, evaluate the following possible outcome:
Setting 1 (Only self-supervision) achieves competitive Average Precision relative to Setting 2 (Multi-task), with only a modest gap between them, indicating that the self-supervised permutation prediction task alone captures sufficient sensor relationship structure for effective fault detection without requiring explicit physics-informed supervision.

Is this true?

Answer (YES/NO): NO